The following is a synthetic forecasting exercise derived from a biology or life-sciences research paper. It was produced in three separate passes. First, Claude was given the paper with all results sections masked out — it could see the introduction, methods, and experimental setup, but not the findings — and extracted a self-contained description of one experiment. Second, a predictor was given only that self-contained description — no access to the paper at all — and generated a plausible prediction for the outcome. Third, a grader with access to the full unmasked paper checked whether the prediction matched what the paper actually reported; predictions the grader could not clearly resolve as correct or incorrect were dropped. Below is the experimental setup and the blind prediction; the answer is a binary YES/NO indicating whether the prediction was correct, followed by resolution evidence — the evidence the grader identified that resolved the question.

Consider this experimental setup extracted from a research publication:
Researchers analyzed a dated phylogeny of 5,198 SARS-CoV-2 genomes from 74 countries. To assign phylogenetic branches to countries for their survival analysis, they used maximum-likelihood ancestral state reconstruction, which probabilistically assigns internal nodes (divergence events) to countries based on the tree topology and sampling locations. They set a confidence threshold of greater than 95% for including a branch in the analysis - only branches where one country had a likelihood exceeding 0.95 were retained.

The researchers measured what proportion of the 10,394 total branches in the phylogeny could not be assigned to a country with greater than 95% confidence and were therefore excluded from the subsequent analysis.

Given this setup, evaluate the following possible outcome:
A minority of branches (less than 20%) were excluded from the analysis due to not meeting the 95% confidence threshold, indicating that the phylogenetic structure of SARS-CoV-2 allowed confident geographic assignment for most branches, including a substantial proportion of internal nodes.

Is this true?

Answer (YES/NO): NO